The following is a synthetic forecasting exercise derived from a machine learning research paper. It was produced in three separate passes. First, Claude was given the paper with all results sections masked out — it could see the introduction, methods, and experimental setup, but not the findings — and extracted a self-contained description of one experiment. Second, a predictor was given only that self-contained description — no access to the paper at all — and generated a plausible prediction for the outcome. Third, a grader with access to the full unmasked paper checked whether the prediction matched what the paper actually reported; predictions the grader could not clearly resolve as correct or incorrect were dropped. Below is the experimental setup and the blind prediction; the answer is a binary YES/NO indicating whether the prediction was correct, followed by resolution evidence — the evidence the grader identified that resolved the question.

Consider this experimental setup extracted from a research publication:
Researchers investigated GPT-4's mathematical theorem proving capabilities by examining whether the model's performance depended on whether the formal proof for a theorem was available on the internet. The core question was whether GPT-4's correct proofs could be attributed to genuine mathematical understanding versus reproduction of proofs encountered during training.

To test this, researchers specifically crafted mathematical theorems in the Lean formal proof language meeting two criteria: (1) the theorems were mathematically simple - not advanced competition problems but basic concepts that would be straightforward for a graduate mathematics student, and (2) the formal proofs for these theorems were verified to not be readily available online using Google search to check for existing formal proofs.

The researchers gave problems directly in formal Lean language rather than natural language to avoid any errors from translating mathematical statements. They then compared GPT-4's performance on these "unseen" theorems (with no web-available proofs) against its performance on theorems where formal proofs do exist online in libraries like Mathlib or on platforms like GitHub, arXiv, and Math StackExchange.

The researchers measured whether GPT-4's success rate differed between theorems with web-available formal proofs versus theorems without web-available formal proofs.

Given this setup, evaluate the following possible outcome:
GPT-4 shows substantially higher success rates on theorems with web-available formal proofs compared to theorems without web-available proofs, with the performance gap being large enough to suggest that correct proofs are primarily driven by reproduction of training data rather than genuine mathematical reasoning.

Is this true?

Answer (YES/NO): YES